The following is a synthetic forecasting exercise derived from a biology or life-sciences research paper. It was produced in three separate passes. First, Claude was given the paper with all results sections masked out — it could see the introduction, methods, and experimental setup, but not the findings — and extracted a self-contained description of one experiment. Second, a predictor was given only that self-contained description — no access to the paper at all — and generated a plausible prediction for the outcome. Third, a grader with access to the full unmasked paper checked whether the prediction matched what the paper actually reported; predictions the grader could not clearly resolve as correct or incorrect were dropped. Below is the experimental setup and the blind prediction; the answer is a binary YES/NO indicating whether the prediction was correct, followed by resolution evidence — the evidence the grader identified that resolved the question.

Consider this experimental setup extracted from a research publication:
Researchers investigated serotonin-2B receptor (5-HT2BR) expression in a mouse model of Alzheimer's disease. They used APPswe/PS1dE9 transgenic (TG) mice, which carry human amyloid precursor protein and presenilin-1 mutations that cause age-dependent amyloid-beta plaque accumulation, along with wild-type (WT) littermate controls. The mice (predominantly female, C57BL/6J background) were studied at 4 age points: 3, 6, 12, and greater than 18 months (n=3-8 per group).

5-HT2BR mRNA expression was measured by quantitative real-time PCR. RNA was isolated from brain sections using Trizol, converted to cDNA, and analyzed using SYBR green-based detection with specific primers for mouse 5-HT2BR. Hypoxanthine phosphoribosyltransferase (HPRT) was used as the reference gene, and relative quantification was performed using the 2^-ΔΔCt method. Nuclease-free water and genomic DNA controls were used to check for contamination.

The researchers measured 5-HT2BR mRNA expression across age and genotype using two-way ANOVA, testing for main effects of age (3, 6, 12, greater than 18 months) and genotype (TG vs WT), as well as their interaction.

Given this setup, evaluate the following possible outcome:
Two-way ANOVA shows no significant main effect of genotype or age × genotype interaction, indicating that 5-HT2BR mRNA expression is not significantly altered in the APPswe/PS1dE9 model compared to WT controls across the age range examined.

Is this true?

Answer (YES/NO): NO